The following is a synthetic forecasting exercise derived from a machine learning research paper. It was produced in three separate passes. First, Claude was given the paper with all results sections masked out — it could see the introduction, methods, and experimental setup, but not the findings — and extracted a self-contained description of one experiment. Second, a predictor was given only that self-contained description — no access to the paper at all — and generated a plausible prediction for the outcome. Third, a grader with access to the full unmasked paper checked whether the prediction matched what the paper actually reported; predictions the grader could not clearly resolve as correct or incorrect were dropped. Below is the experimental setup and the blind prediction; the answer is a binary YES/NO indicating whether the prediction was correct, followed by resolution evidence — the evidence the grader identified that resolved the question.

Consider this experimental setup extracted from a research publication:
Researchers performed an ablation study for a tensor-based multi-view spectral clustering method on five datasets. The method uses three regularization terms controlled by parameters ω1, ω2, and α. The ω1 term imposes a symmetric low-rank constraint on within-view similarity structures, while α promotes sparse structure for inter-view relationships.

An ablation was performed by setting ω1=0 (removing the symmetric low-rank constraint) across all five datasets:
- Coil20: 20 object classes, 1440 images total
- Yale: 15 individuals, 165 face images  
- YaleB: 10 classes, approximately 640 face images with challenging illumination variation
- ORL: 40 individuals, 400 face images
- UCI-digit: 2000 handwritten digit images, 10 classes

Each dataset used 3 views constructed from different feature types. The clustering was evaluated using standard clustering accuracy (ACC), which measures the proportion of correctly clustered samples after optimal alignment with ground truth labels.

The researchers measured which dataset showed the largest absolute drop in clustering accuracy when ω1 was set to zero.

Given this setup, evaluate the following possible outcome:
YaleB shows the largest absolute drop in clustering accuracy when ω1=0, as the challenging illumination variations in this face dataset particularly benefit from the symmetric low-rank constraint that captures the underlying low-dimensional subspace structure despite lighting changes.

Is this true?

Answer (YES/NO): YES